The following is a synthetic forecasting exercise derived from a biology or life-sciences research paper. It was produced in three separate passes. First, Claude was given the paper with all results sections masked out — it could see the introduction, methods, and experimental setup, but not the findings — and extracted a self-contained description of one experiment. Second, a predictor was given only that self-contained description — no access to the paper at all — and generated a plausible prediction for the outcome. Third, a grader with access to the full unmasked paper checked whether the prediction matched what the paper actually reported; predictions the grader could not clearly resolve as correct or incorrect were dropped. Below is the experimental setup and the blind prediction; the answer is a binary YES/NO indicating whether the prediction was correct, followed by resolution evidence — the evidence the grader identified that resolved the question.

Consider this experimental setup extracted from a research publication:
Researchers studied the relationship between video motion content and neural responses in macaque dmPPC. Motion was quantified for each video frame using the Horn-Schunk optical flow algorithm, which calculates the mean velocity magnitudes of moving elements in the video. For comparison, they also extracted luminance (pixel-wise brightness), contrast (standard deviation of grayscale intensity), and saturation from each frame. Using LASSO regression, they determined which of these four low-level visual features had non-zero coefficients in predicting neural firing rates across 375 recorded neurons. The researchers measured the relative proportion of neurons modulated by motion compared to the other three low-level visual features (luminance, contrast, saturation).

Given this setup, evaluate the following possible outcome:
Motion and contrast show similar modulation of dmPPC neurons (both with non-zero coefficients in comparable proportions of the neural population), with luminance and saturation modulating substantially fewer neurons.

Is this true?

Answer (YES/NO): NO